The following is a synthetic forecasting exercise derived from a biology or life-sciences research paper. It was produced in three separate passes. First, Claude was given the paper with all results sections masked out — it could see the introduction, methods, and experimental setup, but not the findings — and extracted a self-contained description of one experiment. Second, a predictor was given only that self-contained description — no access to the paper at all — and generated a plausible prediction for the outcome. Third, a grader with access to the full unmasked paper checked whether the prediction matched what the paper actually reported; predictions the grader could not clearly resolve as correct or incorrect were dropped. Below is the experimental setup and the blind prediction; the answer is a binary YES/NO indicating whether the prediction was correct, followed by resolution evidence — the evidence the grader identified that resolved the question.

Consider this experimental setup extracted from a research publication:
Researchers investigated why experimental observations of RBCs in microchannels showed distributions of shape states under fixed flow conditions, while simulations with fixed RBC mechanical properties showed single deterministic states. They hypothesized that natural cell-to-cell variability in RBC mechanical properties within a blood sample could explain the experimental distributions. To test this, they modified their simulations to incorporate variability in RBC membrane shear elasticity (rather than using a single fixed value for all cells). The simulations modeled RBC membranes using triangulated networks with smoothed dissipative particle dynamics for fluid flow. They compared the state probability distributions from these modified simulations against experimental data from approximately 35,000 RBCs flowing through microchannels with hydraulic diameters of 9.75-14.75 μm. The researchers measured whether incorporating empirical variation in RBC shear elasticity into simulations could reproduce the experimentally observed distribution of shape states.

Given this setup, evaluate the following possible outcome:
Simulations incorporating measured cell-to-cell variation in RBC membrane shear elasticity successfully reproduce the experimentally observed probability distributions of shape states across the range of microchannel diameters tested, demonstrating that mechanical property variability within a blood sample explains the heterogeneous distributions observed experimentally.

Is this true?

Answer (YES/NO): NO